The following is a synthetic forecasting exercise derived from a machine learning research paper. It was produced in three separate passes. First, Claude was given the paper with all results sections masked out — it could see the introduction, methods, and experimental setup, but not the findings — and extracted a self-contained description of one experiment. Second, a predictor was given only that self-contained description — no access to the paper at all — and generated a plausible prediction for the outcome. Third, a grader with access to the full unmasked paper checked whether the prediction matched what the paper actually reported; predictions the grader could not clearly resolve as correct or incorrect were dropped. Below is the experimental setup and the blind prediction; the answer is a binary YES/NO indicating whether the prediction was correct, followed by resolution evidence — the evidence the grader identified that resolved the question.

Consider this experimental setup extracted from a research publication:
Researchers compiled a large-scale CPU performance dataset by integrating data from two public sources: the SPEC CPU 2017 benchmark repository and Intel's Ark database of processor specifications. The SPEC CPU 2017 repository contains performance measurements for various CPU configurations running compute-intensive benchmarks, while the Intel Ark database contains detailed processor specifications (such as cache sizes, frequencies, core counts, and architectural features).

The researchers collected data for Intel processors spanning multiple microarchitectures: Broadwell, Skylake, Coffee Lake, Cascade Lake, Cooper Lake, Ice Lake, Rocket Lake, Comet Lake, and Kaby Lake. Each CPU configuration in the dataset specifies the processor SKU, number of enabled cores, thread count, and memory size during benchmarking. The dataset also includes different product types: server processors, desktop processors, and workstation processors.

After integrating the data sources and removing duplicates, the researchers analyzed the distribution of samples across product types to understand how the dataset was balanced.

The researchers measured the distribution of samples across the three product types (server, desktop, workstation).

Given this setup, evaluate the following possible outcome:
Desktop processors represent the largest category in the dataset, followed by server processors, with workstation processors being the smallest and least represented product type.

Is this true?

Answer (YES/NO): NO